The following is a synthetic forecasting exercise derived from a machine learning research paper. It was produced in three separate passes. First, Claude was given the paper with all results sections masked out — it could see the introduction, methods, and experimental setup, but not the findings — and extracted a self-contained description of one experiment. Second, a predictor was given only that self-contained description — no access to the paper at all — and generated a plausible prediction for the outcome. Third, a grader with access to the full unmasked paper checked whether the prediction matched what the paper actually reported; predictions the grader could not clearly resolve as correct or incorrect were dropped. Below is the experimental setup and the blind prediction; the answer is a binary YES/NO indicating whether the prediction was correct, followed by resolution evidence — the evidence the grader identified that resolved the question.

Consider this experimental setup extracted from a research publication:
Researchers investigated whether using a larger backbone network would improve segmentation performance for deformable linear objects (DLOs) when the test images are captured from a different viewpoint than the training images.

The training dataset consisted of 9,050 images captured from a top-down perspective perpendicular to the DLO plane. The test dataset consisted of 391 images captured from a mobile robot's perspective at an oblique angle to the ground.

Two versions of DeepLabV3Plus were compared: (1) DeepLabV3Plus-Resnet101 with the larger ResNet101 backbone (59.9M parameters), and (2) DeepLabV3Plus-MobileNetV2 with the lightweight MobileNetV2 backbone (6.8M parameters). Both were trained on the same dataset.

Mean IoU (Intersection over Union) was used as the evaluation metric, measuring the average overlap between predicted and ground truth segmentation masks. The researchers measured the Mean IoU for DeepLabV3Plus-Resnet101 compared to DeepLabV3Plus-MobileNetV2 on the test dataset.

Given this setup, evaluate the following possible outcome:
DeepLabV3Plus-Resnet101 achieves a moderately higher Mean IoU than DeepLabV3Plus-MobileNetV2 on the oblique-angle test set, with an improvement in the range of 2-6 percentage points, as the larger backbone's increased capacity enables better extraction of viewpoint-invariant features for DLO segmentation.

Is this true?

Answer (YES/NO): NO